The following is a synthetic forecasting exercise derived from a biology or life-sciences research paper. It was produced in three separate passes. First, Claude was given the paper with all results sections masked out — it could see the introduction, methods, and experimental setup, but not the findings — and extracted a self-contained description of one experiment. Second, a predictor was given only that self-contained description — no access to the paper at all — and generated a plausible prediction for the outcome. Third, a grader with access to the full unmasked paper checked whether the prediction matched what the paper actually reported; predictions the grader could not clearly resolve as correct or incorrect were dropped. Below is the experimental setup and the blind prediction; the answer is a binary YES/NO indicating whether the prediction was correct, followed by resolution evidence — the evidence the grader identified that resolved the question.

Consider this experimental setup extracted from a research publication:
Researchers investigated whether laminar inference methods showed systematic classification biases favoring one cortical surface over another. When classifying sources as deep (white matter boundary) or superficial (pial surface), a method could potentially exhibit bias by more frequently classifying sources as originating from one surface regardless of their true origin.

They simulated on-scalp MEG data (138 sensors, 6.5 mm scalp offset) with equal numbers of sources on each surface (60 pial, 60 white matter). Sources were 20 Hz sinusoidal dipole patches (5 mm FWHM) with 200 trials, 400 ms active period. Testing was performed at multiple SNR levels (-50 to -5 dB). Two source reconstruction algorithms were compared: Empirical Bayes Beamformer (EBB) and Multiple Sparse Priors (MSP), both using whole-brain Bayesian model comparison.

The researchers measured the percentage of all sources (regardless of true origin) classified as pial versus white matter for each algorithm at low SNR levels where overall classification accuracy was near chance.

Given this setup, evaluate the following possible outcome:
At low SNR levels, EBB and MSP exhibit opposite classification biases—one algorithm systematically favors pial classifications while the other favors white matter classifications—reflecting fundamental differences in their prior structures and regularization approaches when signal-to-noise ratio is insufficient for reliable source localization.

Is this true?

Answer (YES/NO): NO